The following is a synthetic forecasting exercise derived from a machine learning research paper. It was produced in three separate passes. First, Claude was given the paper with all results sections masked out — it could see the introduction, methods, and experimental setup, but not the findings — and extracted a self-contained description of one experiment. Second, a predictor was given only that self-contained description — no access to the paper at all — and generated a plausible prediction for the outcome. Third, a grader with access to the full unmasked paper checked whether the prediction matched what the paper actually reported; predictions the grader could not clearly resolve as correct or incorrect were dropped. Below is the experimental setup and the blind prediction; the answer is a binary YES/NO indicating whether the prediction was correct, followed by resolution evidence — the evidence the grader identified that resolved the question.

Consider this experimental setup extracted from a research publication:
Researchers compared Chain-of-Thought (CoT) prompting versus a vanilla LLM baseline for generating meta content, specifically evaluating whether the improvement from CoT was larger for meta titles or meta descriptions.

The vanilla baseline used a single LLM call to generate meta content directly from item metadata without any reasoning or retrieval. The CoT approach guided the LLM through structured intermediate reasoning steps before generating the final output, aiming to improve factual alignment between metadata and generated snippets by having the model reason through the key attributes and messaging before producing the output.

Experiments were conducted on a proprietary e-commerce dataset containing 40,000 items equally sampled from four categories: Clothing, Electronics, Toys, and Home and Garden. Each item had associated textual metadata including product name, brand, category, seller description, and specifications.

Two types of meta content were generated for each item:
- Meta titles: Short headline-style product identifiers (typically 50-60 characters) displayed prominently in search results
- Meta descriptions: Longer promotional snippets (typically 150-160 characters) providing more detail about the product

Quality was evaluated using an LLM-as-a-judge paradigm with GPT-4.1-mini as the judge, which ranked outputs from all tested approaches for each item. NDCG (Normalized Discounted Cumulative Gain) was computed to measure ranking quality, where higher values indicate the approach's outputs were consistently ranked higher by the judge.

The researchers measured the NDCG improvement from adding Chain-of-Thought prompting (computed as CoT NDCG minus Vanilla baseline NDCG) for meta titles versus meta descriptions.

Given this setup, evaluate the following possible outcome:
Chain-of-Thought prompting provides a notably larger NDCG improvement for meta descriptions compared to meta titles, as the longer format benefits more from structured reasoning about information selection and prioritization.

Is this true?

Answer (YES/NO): YES